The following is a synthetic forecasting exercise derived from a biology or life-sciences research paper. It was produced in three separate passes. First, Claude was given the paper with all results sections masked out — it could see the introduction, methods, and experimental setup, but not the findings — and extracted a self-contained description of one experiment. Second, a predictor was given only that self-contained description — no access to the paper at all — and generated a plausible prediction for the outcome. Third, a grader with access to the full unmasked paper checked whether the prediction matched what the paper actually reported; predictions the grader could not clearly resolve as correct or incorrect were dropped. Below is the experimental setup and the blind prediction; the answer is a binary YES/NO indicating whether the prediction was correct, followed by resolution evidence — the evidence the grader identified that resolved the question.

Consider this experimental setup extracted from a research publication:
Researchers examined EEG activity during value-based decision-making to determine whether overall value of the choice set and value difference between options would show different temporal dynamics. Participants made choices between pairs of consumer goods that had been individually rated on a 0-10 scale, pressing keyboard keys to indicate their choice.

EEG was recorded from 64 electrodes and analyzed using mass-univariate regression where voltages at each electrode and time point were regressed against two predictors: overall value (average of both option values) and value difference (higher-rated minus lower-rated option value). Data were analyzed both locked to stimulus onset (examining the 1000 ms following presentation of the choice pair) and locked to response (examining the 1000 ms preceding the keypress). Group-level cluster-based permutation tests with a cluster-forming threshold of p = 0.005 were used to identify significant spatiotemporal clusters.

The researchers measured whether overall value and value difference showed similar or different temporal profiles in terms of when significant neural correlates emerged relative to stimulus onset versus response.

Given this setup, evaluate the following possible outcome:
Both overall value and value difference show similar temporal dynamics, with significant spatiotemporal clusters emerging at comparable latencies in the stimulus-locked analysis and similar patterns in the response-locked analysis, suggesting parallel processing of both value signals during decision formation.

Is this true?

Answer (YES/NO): NO